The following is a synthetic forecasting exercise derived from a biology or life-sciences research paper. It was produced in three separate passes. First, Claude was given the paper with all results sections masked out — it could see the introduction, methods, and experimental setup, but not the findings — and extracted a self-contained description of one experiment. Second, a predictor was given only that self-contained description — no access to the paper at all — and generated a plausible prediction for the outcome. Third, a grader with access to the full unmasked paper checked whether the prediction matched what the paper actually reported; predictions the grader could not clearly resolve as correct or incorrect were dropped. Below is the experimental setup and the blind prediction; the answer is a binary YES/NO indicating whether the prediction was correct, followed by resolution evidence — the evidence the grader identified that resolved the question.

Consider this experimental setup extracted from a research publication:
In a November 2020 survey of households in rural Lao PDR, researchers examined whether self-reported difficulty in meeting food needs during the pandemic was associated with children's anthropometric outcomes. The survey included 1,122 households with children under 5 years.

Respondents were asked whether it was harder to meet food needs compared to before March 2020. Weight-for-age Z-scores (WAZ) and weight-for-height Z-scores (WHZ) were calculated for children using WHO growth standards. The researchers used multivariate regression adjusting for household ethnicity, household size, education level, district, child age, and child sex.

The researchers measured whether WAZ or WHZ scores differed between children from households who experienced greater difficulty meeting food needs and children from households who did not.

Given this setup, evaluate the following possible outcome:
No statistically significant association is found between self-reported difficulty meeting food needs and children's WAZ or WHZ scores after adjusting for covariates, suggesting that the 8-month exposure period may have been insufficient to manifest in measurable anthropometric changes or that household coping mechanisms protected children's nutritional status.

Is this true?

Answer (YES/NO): YES